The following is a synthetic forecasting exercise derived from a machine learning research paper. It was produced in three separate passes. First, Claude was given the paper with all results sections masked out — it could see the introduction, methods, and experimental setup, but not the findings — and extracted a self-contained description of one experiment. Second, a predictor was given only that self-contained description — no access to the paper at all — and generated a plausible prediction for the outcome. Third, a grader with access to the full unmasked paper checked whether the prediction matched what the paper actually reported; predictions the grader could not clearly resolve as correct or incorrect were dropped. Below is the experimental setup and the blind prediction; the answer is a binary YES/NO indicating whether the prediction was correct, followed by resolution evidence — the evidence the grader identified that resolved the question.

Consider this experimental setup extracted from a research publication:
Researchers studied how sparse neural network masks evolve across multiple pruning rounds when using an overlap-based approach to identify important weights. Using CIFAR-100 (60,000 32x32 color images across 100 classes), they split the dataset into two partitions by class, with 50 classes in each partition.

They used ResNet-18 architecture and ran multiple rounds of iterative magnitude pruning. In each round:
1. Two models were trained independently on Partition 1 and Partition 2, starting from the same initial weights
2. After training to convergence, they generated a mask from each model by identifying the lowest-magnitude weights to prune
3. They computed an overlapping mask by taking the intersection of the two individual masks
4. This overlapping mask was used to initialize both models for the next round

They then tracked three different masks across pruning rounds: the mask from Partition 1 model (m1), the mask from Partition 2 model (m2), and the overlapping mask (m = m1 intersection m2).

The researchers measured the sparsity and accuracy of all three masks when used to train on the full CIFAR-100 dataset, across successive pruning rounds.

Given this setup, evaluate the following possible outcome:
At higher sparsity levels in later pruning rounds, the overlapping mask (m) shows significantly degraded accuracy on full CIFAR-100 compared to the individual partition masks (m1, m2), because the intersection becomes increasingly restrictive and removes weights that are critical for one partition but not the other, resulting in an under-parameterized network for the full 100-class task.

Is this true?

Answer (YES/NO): NO